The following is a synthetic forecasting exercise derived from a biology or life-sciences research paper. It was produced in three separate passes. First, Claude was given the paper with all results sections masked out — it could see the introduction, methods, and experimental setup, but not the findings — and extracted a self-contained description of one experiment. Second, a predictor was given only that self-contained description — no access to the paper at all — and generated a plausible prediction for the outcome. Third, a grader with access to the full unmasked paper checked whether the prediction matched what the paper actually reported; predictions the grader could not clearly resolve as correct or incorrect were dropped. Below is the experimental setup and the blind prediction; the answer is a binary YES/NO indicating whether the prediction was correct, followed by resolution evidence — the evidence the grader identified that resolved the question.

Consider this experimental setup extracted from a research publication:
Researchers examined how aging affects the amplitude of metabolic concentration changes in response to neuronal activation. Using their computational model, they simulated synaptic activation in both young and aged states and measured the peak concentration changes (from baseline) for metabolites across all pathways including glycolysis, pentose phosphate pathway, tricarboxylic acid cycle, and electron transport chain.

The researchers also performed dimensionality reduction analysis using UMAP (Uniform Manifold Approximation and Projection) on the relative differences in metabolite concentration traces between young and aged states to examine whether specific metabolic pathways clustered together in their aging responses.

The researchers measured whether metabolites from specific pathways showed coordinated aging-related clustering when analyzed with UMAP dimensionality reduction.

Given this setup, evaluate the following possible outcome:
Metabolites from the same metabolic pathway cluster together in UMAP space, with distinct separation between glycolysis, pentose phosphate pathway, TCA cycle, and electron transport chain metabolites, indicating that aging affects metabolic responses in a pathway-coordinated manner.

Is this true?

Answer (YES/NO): NO